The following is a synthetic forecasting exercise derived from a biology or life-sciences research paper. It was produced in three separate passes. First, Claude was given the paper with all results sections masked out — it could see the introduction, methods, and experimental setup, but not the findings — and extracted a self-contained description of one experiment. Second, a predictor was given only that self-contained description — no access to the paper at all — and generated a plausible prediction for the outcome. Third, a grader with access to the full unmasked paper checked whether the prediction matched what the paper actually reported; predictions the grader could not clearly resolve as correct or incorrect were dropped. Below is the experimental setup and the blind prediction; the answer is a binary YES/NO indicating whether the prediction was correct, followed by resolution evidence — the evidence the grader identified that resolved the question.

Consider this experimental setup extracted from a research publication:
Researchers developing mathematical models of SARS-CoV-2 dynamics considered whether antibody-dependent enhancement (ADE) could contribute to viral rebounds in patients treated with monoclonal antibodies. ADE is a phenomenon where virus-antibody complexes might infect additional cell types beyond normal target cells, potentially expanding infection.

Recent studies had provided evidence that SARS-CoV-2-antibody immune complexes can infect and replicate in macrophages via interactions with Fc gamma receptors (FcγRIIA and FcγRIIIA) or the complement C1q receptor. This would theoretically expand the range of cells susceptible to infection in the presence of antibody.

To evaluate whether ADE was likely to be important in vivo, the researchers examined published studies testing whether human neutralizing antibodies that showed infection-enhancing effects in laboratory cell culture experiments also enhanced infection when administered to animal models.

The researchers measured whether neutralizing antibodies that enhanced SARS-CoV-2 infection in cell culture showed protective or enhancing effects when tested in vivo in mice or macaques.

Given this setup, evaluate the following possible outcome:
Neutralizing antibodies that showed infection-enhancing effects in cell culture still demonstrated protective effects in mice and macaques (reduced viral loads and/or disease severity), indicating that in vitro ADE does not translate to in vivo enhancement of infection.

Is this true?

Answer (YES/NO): YES